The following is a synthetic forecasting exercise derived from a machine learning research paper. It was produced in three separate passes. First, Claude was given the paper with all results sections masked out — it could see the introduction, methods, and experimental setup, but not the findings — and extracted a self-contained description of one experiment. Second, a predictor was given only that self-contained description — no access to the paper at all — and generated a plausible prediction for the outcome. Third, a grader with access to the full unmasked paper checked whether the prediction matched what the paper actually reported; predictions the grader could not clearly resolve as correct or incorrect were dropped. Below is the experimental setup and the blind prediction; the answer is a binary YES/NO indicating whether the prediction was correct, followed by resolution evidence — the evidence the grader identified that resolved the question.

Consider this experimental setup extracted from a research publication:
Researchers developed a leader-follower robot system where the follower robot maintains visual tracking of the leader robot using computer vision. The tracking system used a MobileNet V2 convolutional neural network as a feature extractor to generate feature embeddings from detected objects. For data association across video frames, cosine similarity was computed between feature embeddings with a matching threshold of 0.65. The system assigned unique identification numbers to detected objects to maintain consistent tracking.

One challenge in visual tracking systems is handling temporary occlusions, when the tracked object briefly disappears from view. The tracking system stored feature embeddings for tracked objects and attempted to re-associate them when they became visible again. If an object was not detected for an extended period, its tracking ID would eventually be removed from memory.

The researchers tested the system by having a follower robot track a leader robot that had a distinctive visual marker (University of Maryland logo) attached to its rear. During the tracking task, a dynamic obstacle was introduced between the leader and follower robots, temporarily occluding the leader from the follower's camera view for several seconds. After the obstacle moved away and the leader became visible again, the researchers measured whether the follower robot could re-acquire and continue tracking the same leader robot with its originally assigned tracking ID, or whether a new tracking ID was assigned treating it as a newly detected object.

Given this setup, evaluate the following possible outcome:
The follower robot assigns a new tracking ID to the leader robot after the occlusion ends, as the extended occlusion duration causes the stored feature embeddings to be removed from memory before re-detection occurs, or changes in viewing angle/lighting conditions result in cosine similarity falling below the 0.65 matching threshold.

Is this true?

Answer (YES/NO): NO